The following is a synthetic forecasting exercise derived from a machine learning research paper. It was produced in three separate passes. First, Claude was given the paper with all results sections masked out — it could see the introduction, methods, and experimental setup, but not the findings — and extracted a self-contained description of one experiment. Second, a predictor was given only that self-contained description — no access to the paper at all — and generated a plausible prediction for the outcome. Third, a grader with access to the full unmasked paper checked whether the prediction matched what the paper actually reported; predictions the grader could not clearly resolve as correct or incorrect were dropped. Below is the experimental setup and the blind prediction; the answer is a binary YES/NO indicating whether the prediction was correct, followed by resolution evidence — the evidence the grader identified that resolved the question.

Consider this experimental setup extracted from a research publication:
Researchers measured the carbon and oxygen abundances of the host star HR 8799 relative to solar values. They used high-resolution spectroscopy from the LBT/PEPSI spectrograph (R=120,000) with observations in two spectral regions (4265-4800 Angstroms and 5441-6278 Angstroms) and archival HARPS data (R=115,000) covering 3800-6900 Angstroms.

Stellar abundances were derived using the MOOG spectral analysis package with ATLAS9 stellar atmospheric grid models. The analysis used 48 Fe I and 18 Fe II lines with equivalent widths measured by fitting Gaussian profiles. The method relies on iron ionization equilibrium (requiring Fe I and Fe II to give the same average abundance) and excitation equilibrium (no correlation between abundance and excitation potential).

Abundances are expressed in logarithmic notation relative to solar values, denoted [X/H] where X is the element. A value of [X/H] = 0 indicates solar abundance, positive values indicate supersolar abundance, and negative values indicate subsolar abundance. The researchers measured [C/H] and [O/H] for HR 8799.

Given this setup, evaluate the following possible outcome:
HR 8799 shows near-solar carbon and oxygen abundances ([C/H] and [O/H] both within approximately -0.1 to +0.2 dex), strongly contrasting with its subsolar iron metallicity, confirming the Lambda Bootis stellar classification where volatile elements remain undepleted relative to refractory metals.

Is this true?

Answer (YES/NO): YES